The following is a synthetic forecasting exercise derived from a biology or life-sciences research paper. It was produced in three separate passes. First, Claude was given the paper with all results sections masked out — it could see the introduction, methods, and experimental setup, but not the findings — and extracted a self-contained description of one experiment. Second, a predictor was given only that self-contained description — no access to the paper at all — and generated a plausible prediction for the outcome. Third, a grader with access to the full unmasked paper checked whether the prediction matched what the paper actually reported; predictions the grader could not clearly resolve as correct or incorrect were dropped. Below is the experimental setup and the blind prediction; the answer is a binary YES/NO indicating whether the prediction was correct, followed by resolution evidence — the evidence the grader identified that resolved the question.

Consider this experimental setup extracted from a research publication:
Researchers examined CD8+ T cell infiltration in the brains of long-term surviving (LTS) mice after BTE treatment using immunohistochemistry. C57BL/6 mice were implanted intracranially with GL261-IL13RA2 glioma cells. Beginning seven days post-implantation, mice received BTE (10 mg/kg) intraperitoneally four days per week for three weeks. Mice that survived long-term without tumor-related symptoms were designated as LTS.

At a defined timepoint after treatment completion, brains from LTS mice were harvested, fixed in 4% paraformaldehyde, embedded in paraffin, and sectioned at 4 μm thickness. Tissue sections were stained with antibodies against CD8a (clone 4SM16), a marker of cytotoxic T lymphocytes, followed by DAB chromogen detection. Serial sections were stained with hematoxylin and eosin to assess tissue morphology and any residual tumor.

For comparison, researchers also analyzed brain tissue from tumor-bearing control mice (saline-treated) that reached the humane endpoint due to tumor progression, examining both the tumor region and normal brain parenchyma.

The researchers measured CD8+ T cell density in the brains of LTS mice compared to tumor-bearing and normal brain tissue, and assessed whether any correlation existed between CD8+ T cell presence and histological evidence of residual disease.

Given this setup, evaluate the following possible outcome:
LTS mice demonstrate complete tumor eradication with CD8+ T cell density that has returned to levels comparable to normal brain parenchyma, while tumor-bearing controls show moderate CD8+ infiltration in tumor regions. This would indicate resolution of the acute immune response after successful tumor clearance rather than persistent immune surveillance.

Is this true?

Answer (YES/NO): NO